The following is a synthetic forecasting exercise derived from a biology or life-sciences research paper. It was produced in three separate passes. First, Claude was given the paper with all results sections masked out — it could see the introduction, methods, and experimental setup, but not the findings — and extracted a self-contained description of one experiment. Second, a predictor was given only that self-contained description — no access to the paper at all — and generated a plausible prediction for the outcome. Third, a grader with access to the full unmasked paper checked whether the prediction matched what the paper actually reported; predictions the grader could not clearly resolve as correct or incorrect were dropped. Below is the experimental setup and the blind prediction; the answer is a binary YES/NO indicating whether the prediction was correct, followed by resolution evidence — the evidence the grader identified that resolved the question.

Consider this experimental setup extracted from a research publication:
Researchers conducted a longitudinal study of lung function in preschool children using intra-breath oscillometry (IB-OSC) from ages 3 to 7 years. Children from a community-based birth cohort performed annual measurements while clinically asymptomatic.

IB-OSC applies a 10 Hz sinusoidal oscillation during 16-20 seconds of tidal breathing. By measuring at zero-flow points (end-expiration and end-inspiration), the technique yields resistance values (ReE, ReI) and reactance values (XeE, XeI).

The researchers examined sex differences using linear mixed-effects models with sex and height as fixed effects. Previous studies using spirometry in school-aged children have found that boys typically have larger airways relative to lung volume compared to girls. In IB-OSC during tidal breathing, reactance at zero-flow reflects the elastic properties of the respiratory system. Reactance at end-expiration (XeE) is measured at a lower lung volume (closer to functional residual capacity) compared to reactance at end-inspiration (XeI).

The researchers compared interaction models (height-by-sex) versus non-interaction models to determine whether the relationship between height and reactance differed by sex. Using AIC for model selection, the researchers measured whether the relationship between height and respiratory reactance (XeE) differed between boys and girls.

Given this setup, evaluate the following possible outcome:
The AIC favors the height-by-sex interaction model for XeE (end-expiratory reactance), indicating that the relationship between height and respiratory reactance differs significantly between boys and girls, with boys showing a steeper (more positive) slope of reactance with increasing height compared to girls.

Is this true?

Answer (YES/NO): NO